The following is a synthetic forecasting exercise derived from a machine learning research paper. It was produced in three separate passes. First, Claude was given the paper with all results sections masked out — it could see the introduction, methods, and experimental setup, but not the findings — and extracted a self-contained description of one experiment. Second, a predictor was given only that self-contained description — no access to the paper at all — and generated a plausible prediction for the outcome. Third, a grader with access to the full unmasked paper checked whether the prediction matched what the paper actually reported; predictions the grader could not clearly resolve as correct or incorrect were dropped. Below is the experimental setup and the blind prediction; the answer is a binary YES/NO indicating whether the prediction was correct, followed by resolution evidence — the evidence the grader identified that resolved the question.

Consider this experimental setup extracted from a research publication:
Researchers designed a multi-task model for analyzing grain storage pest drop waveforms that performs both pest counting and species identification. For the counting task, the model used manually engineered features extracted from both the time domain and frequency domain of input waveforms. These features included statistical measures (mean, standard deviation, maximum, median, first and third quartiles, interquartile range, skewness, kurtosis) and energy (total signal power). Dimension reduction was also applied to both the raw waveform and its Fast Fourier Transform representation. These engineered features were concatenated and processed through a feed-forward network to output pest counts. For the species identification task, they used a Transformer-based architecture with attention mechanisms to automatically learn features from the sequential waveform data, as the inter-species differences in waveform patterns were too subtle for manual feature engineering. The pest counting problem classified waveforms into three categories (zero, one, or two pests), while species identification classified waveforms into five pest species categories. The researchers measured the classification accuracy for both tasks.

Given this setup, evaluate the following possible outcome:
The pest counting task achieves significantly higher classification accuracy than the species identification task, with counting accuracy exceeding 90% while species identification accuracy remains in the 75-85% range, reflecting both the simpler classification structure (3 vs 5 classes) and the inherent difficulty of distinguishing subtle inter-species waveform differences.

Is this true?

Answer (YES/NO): NO